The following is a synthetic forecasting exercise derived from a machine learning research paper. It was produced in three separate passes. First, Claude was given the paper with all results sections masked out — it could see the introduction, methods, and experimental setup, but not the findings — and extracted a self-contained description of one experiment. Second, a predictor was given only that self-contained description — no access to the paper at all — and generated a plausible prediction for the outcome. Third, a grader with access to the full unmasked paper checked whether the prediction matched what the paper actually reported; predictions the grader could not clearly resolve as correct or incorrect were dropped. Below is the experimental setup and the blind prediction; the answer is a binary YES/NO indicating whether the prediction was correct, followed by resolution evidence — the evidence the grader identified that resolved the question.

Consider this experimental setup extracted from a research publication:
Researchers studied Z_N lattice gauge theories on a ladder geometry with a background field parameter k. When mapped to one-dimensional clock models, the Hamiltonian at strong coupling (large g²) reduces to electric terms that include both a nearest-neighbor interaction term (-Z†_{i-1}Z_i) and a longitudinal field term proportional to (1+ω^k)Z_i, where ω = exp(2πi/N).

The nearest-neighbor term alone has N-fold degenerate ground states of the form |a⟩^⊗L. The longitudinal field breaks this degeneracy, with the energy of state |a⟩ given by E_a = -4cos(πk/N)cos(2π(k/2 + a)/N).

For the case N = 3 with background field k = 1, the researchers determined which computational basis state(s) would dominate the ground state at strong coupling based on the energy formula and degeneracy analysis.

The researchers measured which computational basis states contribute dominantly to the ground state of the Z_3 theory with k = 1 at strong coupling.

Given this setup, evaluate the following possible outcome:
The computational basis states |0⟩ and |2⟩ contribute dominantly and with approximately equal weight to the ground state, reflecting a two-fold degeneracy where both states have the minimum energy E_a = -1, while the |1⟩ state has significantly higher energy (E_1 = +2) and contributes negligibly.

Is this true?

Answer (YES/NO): YES